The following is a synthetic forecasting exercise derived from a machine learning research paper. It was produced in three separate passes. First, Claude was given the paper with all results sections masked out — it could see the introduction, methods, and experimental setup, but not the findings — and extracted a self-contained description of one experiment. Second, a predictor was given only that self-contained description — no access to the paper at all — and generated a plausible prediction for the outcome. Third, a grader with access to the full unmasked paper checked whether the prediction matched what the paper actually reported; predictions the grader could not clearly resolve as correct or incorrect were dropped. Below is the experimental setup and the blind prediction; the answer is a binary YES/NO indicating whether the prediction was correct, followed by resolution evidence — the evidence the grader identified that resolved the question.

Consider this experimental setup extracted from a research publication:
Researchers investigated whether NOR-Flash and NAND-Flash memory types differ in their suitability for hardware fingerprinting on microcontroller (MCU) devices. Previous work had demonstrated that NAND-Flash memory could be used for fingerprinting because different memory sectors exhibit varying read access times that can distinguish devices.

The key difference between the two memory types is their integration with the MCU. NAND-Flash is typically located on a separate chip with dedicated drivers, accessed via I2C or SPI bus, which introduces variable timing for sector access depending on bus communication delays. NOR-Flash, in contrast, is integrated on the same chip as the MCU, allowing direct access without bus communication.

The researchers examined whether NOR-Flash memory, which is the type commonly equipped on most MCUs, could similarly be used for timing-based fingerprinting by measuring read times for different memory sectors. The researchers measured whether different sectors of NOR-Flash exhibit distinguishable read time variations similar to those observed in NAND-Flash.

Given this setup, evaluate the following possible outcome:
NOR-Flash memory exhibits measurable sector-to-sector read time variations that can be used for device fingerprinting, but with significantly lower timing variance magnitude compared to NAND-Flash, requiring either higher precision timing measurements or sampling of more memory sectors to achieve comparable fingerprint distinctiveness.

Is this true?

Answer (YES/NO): NO